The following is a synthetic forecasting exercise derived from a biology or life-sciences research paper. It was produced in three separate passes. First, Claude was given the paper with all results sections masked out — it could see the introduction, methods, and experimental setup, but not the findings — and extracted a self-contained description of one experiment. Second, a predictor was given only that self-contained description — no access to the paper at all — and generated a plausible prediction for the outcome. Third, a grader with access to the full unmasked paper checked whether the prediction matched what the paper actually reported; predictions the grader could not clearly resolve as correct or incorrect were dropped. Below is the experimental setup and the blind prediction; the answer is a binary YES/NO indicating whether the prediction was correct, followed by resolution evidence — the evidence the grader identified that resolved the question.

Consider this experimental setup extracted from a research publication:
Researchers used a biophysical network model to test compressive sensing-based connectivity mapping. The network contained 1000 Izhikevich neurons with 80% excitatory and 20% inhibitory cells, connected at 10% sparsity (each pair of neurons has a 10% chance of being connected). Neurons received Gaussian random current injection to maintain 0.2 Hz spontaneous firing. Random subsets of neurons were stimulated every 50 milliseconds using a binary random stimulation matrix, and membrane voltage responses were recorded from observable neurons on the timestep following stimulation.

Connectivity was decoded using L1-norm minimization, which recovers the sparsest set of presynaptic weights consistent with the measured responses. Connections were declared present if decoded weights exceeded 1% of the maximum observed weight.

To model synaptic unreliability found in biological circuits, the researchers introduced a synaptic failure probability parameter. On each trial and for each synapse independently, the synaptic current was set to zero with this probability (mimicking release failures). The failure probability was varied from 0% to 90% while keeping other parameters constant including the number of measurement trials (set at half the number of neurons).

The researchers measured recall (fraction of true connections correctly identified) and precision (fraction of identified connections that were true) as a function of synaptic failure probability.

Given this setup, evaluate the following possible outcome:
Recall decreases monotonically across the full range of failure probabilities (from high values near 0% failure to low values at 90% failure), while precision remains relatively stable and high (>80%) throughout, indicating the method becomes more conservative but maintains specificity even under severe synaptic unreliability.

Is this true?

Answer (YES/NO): NO